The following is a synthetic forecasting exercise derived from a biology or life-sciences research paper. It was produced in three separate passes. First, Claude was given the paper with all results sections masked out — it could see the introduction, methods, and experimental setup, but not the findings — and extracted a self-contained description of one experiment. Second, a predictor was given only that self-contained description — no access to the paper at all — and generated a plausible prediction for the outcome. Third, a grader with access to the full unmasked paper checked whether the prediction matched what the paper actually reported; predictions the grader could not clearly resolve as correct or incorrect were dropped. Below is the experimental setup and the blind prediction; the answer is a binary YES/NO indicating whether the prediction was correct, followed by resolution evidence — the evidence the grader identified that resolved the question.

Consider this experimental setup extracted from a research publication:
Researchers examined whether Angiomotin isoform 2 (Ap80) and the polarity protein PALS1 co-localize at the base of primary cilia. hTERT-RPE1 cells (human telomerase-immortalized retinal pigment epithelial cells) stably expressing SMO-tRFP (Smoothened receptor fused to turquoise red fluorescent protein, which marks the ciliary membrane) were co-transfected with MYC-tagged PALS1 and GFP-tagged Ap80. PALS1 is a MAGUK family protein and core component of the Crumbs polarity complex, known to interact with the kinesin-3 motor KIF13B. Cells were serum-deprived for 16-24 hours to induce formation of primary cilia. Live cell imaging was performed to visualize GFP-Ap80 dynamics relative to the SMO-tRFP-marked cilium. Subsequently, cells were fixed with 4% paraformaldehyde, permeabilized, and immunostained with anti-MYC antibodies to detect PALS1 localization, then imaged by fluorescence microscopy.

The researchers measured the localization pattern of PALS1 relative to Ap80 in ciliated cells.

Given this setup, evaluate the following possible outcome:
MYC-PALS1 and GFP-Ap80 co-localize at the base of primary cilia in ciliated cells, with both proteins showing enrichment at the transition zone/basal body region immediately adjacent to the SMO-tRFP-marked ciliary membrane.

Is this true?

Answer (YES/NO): YES